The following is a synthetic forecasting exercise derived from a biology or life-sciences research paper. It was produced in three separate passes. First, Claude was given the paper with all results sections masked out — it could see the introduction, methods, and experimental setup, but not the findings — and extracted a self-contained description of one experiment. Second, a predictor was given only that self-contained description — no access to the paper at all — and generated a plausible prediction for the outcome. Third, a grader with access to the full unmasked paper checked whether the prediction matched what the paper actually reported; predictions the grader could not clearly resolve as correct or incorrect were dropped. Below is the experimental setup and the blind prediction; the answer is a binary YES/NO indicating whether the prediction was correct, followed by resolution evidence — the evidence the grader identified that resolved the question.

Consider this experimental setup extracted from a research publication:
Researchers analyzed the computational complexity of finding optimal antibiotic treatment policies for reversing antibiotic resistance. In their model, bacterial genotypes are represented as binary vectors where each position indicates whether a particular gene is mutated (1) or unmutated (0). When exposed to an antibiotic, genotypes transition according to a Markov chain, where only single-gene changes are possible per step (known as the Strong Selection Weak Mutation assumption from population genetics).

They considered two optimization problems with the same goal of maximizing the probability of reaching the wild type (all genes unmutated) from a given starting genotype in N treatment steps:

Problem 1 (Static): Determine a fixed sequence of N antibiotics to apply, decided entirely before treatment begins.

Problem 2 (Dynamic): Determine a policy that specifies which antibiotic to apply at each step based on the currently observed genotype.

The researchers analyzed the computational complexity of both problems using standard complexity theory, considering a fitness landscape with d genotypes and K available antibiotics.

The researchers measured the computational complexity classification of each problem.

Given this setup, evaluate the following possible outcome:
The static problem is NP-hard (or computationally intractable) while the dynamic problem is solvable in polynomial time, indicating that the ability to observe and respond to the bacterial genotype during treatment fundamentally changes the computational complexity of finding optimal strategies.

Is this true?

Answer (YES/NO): YES